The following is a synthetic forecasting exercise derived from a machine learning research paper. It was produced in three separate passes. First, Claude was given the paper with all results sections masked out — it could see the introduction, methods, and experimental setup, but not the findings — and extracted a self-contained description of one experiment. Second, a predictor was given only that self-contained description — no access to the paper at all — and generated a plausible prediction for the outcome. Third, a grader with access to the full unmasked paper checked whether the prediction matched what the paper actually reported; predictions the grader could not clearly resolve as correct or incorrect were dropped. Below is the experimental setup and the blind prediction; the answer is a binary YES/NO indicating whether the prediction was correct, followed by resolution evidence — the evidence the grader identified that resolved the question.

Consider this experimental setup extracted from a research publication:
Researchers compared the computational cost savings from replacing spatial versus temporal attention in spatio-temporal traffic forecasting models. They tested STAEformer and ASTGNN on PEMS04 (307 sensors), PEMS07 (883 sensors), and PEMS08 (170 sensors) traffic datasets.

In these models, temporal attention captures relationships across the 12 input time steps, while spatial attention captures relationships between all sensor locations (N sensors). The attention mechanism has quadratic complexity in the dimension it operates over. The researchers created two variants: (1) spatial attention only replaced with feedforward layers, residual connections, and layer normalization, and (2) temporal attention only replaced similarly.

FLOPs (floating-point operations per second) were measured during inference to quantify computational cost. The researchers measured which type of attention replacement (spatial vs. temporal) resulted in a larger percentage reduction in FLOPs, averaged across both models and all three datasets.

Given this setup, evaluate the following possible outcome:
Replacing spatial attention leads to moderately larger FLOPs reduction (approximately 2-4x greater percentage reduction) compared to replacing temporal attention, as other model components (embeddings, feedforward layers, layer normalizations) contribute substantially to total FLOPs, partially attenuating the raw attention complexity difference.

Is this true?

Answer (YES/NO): NO